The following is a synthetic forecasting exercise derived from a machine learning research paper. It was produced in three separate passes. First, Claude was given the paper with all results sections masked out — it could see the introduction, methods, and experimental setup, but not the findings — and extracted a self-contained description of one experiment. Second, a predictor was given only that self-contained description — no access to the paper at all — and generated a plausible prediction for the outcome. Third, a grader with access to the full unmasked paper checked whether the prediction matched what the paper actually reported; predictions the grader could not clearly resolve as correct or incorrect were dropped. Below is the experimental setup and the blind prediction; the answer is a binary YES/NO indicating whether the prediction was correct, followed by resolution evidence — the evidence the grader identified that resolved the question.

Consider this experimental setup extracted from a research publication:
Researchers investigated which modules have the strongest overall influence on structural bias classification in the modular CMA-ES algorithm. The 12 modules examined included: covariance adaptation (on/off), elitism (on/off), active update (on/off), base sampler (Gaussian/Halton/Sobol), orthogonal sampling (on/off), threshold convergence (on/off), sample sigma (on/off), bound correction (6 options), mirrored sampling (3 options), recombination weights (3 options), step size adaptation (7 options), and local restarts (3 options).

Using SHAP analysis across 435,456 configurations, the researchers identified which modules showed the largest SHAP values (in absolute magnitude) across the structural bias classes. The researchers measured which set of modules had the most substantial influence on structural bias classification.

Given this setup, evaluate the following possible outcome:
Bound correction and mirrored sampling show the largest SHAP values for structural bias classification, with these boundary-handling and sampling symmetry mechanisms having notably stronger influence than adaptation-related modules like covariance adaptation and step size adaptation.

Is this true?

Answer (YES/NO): NO